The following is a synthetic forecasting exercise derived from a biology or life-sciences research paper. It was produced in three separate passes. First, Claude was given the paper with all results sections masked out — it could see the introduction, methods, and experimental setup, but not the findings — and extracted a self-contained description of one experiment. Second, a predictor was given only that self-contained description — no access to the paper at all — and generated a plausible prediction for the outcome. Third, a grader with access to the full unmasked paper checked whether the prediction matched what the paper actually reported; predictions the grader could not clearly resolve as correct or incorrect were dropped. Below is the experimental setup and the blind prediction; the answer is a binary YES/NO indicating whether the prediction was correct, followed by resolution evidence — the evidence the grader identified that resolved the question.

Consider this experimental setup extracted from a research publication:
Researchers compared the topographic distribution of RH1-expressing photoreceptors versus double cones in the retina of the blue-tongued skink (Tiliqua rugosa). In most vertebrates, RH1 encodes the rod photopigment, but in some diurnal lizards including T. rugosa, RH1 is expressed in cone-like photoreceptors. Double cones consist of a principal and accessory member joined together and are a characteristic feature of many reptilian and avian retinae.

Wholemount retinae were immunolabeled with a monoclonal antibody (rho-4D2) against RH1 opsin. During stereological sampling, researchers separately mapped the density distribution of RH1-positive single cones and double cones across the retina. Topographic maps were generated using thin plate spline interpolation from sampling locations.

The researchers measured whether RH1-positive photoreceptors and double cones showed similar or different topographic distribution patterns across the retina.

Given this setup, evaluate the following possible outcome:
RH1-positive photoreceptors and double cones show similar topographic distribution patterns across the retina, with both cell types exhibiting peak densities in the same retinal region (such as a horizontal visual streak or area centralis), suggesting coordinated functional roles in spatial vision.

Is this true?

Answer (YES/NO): YES